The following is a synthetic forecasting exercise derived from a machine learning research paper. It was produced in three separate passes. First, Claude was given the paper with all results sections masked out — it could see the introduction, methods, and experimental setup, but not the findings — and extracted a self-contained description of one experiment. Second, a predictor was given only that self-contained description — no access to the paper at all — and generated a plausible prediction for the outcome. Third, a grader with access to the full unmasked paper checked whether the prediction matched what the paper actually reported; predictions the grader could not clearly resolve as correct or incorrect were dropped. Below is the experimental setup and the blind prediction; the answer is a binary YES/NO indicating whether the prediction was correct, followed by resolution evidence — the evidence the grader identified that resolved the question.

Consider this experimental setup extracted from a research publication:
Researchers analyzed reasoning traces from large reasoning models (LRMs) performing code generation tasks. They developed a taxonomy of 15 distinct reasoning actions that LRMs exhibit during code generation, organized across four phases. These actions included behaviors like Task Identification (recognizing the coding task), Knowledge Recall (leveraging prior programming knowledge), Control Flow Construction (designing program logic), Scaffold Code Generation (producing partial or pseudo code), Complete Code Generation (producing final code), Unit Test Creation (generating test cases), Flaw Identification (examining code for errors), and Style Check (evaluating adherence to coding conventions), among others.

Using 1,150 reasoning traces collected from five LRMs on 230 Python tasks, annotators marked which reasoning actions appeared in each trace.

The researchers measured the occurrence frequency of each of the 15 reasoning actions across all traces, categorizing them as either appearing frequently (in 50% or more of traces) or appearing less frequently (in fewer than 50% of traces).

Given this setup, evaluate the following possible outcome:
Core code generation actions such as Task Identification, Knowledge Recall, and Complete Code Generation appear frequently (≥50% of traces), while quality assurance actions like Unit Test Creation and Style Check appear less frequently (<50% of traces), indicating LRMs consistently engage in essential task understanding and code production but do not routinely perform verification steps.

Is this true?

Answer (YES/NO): YES